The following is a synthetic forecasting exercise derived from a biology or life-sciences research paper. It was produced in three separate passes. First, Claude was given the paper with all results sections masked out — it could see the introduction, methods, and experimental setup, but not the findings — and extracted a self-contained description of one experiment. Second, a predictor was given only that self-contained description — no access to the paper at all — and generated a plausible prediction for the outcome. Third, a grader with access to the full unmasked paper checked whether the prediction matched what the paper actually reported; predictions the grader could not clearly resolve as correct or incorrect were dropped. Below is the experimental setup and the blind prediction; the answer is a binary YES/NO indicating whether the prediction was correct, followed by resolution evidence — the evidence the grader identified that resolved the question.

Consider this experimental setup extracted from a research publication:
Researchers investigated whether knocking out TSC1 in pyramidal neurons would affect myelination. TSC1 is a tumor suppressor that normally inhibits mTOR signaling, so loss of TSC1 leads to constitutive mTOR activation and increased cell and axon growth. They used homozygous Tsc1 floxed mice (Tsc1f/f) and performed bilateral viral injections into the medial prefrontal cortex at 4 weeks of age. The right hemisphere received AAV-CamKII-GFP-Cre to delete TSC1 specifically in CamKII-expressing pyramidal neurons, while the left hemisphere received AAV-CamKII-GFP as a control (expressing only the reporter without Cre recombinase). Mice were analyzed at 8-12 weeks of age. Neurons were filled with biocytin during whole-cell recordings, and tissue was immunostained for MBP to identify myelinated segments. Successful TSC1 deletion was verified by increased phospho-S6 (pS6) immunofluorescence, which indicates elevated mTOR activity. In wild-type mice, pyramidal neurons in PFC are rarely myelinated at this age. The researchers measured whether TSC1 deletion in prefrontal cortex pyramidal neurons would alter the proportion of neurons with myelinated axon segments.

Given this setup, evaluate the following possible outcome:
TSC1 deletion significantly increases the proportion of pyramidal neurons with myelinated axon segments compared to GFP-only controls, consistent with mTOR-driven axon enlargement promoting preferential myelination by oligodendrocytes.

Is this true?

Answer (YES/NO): YES